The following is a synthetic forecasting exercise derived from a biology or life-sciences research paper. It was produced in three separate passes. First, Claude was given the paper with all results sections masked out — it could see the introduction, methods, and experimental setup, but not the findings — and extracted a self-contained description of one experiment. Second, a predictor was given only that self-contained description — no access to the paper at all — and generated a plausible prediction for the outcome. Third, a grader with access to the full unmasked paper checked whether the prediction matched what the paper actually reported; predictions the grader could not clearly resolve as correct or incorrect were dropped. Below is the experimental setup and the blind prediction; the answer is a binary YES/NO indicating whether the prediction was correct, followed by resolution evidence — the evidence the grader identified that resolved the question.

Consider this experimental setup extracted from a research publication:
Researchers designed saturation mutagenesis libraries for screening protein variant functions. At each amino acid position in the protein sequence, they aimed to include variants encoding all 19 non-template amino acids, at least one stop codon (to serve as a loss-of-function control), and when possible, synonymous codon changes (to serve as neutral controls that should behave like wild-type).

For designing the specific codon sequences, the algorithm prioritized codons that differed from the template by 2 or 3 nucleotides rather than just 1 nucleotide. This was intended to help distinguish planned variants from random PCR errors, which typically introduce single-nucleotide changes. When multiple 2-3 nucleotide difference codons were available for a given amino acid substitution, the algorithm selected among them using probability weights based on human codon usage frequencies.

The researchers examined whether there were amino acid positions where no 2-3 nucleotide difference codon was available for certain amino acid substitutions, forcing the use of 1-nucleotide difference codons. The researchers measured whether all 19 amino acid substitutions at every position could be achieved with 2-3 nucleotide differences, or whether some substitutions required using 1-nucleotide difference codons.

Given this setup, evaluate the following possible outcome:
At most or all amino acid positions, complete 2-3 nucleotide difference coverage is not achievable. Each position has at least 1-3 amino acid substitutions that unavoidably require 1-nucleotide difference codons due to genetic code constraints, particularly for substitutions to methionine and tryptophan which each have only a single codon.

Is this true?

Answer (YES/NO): NO